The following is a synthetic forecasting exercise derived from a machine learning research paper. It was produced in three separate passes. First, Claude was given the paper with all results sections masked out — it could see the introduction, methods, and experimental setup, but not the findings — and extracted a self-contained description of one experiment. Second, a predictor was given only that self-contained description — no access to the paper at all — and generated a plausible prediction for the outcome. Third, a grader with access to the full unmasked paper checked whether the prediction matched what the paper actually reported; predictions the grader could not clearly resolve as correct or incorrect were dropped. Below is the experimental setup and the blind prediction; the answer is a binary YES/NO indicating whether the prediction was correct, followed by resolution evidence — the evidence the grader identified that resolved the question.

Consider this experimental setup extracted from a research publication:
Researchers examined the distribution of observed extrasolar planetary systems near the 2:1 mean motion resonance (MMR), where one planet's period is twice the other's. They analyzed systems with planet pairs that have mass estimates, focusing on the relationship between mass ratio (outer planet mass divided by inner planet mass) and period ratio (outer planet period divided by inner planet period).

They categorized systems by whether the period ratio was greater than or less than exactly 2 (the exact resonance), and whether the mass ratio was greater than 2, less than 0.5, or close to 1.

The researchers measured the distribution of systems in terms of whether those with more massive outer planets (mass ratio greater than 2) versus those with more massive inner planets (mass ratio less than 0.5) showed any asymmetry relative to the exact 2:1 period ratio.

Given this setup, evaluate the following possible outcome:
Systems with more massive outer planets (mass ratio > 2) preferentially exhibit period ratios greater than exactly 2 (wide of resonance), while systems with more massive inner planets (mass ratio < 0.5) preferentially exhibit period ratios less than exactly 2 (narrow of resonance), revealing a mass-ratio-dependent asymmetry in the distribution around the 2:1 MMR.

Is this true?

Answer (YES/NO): YES